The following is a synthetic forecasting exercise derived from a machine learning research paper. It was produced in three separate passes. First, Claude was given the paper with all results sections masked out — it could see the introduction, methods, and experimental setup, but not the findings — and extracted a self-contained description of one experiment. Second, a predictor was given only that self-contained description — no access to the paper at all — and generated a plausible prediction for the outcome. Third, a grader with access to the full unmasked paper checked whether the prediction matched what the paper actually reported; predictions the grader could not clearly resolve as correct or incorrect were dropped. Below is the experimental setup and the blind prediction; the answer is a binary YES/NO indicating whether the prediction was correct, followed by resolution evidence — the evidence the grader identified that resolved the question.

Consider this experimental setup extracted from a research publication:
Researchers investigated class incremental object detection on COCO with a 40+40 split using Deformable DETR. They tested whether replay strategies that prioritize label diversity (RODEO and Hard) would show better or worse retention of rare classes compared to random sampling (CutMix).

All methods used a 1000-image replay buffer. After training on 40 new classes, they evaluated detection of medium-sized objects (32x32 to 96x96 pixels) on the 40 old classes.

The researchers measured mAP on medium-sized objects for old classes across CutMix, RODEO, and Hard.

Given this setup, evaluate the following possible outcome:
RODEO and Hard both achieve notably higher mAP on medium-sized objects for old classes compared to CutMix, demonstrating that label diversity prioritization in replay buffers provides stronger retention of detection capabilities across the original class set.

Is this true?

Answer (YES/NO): NO